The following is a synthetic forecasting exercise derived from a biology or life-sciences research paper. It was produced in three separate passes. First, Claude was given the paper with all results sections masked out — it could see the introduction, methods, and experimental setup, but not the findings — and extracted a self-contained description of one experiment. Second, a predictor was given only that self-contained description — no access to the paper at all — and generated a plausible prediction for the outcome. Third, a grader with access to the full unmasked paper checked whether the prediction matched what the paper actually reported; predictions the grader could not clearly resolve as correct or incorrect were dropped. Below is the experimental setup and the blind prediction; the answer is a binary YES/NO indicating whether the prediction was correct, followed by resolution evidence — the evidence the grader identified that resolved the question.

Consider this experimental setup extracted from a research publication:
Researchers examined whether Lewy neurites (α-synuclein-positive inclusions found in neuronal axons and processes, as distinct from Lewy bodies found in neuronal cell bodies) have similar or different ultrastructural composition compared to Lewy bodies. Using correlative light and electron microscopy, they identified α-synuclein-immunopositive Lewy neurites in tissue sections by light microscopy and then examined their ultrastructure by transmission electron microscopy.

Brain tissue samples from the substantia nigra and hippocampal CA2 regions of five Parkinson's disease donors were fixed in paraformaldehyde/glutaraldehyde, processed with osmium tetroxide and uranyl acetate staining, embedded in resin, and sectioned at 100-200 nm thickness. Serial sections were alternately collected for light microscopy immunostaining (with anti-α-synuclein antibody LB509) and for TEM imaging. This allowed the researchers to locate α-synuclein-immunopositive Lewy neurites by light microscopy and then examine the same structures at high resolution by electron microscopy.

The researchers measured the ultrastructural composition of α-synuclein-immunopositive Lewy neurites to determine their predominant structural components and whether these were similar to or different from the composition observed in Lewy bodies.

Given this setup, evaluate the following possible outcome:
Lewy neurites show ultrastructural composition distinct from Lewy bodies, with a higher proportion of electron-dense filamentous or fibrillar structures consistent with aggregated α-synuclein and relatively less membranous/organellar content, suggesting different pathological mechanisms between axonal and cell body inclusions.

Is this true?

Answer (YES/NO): NO